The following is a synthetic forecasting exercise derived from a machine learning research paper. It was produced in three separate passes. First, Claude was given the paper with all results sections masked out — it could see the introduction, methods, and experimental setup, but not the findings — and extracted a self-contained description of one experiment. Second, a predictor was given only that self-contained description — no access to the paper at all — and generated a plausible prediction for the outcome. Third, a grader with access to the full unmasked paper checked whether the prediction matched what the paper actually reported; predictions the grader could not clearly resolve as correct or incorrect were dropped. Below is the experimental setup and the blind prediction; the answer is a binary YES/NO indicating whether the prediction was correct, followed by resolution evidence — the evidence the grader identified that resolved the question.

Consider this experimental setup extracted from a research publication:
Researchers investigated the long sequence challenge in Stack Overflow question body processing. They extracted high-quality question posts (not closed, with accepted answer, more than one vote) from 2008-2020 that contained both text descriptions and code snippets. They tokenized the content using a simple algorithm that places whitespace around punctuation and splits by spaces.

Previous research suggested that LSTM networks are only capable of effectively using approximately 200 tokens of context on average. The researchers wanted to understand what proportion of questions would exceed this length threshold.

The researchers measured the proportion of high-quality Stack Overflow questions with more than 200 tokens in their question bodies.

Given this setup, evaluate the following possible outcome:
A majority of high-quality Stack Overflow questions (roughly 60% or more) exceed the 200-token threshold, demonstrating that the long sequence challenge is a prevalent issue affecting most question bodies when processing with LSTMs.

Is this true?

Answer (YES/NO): NO